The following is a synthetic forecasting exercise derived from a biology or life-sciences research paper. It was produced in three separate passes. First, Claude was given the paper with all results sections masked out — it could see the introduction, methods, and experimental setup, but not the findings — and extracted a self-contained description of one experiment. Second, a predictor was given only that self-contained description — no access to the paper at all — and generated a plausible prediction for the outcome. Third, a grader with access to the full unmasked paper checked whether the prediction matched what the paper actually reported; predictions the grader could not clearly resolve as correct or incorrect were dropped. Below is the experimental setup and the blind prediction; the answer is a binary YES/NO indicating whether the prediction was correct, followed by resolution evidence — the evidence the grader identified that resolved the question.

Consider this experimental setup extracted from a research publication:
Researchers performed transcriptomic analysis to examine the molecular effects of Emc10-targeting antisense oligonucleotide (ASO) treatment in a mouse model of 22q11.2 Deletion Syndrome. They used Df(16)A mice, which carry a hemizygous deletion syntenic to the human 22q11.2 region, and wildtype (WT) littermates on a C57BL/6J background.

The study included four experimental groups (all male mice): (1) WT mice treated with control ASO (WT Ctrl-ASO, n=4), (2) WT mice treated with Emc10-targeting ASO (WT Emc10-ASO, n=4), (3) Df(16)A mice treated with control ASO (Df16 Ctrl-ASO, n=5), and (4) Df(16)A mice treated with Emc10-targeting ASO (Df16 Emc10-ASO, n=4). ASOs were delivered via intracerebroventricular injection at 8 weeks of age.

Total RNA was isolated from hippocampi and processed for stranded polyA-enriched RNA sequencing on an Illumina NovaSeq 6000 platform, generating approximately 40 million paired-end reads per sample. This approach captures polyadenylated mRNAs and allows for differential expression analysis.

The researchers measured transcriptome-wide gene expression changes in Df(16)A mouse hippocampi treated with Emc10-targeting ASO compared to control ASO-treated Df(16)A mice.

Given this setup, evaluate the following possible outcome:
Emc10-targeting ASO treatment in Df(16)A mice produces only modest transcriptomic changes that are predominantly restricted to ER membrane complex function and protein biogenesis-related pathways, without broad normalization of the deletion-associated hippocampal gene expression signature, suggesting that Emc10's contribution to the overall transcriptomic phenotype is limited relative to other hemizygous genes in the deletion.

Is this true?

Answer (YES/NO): NO